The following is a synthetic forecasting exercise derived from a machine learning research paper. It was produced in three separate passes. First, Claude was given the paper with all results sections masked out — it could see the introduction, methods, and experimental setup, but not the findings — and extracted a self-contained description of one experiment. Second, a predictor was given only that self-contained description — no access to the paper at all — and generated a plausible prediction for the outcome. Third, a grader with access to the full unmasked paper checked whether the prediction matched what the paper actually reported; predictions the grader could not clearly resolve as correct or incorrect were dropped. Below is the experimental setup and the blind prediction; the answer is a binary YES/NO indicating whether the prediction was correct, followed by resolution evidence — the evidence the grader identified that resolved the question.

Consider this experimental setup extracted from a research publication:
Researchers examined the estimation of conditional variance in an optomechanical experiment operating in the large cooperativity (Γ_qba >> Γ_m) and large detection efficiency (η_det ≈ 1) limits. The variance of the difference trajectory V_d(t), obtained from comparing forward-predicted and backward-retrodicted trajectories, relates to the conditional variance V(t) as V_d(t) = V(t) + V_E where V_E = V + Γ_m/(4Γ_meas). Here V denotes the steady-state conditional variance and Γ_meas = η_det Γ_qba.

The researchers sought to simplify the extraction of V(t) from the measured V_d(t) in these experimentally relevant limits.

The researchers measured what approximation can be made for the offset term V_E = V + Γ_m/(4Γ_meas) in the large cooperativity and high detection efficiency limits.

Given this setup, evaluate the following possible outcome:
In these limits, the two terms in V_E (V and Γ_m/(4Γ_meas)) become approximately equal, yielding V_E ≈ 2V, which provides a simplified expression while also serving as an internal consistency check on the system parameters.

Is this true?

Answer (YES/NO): NO